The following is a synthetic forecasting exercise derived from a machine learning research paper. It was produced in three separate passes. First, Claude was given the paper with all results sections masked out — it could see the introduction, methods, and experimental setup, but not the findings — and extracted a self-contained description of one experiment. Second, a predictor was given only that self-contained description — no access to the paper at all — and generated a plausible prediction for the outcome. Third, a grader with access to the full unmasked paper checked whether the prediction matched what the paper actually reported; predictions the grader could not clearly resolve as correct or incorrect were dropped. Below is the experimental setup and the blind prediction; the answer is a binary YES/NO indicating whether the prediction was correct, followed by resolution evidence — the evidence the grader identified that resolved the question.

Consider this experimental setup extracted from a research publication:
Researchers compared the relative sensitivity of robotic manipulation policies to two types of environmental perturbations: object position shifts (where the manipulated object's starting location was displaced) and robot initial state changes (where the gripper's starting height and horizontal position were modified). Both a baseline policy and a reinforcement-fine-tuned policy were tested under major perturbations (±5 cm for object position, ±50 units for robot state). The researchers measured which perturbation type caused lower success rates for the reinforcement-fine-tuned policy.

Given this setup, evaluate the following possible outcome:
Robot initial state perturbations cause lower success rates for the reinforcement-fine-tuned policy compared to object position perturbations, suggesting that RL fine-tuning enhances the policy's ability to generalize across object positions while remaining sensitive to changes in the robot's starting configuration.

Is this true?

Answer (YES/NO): NO